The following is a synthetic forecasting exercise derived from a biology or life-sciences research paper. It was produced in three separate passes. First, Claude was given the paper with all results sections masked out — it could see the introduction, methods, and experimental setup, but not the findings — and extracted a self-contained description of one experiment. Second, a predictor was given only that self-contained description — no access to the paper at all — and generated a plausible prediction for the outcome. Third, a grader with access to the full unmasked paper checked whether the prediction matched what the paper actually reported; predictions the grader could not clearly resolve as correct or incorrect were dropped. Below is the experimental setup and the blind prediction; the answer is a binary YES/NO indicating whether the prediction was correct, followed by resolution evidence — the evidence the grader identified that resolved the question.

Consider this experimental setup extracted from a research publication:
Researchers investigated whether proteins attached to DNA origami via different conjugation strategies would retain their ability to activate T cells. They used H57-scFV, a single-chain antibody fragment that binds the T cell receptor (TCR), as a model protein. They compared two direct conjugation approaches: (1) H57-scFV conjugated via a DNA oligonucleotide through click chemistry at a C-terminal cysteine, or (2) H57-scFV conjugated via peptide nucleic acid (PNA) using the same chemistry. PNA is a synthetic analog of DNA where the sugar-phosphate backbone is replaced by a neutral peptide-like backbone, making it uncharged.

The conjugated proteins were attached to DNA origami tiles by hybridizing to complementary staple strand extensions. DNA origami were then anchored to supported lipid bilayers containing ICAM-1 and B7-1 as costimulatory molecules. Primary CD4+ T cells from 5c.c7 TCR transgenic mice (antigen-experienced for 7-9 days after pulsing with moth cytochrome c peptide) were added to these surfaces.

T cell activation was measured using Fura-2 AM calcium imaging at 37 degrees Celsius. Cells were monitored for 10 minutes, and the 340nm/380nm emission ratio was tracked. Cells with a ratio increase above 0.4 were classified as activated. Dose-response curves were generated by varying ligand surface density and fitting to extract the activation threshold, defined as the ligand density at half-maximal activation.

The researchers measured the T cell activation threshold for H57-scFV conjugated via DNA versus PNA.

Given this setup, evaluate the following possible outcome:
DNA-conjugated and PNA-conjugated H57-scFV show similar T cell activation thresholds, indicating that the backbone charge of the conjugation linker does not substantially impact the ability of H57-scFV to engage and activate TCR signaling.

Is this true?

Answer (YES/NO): NO